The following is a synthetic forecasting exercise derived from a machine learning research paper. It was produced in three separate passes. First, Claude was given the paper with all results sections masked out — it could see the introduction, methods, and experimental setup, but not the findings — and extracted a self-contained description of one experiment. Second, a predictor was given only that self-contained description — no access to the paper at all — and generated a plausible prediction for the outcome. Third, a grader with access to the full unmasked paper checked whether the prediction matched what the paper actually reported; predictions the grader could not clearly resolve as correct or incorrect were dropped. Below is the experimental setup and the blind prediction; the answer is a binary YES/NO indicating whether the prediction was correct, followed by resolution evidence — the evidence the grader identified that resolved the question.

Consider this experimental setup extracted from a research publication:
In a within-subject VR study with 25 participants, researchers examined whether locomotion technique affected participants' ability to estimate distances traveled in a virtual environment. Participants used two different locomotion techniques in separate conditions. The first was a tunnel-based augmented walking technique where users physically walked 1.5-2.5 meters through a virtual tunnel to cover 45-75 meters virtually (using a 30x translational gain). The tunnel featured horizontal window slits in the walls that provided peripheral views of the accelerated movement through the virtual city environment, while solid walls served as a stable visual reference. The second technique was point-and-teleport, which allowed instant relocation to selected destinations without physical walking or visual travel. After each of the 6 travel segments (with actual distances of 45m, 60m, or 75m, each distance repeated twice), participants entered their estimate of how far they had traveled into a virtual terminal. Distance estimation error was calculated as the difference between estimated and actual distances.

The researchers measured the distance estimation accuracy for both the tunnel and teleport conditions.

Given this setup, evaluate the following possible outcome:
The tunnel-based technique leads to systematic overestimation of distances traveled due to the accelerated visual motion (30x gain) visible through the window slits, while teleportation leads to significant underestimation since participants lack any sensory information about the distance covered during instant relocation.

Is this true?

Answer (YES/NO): NO